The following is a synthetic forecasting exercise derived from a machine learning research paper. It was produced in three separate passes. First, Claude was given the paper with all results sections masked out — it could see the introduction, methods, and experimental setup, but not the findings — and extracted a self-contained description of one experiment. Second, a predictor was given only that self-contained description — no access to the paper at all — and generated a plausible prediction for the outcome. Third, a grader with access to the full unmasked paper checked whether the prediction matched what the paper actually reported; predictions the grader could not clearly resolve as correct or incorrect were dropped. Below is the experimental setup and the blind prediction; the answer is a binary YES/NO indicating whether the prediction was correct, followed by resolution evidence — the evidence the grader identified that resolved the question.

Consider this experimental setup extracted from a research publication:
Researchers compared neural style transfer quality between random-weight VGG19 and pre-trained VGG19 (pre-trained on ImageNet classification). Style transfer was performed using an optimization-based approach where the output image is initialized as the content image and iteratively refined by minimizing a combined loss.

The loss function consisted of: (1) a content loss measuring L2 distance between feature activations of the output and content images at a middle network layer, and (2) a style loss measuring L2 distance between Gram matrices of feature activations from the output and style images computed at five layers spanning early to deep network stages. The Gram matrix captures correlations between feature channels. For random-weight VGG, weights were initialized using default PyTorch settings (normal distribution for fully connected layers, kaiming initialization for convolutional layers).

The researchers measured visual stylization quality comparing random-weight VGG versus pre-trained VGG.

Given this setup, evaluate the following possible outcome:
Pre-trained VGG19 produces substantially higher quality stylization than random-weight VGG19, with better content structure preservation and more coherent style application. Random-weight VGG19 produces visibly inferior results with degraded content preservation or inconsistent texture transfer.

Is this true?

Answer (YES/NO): NO